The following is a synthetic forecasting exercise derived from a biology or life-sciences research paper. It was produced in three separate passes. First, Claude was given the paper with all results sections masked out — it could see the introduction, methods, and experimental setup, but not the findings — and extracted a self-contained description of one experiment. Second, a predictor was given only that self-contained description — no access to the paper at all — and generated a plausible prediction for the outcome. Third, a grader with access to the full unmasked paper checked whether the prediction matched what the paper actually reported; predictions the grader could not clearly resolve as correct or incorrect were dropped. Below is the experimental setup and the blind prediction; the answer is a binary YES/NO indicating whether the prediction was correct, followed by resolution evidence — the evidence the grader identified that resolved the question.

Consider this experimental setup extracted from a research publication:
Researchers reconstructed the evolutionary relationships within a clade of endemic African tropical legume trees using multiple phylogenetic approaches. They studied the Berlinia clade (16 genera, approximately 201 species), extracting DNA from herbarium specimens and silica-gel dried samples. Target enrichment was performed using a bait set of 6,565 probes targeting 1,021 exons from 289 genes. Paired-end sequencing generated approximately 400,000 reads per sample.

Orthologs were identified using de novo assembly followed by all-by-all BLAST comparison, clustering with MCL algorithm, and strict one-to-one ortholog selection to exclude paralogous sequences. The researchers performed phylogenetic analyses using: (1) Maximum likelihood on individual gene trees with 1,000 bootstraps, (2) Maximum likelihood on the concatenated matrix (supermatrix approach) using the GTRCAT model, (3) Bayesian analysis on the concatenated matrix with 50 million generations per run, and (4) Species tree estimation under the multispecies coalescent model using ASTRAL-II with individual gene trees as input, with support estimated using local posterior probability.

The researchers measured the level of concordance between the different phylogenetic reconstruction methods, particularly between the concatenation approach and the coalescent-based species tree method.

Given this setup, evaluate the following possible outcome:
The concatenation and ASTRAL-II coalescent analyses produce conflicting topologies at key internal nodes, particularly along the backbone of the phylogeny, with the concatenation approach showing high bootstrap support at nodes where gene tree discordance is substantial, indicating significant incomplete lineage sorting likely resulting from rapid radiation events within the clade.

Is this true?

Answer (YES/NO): NO